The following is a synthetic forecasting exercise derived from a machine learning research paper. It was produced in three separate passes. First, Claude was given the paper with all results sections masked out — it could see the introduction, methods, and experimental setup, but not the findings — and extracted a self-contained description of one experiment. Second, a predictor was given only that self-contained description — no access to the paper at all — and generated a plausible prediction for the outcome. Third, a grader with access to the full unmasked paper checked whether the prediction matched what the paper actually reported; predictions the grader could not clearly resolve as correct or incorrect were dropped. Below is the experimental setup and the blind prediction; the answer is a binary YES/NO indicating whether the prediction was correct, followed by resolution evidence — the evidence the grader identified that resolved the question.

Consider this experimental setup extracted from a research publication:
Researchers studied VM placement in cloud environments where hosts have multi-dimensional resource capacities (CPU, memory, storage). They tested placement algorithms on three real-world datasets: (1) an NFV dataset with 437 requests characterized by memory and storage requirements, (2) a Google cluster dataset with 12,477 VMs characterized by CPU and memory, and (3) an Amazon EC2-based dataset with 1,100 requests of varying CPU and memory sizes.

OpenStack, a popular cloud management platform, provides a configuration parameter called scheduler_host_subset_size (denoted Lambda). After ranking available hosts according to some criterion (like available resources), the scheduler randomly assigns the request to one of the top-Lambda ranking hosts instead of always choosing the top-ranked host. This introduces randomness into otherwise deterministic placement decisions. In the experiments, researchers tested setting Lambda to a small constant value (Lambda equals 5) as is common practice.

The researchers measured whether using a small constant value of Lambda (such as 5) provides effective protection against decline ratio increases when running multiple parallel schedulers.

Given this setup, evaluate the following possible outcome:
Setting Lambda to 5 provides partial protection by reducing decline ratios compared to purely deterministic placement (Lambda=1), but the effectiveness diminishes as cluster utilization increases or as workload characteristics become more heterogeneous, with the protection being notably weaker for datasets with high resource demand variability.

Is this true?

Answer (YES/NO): NO